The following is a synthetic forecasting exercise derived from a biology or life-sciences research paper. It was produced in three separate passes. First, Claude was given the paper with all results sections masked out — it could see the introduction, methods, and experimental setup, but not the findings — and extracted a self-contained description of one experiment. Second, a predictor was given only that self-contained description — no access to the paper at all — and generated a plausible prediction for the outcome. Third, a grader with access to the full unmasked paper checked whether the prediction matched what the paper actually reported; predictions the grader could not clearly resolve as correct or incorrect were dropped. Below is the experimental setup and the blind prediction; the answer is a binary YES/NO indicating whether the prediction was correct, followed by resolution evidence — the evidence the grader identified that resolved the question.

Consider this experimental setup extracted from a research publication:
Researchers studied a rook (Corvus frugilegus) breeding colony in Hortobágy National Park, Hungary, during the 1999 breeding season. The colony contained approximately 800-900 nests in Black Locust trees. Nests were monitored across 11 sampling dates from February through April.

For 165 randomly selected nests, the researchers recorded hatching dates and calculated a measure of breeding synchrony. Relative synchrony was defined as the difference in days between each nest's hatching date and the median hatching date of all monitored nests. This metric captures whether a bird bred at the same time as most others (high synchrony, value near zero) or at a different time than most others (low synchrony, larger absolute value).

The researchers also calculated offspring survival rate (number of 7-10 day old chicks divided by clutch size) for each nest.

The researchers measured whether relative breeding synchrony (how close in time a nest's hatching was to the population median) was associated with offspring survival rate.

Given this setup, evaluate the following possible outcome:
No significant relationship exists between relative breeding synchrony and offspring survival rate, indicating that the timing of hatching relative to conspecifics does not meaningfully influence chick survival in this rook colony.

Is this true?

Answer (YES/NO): YES